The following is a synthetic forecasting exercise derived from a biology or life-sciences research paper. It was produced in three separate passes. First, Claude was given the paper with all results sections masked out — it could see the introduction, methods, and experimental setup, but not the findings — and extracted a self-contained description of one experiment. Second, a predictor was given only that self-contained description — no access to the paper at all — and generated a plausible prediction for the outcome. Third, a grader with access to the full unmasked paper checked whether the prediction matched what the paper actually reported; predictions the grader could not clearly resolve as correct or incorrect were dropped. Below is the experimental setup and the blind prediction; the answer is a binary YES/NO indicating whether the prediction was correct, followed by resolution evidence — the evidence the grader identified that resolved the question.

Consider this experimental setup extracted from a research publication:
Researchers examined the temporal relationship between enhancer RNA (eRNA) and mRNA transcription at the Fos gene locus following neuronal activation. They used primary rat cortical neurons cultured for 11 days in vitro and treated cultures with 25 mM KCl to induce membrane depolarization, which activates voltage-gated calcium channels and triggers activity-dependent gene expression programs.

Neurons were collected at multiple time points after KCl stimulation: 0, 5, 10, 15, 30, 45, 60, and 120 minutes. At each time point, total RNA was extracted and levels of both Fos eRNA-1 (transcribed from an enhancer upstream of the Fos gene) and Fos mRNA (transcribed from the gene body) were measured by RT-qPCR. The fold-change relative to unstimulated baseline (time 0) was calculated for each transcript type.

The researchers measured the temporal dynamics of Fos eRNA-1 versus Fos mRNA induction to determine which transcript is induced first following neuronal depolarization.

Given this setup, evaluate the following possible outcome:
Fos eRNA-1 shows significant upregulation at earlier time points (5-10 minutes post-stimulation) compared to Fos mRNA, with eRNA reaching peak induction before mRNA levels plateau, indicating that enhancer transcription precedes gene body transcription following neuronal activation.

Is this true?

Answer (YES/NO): NO